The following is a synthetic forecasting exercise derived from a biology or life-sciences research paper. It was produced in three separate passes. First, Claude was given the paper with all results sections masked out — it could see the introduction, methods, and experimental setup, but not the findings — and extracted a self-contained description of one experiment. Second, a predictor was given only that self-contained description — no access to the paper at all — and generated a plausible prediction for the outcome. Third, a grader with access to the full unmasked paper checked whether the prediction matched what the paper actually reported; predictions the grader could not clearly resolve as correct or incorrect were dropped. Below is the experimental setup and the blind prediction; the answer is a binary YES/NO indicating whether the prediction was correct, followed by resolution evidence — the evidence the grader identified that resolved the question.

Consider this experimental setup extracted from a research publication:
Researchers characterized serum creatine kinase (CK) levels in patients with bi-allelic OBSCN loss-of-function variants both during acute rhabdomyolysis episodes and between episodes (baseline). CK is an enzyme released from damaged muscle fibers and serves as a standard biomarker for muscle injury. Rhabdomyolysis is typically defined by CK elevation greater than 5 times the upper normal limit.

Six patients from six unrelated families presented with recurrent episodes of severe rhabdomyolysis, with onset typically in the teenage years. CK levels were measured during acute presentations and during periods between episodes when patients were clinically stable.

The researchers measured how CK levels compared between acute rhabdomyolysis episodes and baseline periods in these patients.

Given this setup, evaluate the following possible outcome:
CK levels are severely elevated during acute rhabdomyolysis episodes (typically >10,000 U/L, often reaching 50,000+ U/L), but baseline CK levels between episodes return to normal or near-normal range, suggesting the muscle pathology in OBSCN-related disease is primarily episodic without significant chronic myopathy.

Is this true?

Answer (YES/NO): YES